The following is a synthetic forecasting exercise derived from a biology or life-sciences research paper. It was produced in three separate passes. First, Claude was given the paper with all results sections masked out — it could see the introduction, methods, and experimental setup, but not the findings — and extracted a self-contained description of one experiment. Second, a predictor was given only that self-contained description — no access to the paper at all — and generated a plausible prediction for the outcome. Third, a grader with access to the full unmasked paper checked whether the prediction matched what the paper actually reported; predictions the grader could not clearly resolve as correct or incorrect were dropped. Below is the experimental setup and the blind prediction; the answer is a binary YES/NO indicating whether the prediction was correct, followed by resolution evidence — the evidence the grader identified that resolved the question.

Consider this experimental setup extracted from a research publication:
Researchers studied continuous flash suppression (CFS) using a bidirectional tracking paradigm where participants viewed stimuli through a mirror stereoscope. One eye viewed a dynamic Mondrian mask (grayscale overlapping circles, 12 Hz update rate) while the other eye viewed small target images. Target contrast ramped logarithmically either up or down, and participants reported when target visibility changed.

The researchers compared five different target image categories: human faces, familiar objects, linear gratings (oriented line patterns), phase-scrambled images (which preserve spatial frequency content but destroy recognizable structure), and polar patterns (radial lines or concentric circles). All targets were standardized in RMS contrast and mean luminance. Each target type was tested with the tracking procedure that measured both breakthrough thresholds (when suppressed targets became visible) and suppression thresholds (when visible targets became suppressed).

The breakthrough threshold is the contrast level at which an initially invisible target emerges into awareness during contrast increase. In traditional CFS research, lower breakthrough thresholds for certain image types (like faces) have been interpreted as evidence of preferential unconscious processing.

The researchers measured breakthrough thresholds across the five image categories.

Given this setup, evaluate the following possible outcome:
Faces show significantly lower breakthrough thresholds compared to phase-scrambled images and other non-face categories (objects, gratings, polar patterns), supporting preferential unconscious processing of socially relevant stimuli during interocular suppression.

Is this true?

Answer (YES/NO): NO